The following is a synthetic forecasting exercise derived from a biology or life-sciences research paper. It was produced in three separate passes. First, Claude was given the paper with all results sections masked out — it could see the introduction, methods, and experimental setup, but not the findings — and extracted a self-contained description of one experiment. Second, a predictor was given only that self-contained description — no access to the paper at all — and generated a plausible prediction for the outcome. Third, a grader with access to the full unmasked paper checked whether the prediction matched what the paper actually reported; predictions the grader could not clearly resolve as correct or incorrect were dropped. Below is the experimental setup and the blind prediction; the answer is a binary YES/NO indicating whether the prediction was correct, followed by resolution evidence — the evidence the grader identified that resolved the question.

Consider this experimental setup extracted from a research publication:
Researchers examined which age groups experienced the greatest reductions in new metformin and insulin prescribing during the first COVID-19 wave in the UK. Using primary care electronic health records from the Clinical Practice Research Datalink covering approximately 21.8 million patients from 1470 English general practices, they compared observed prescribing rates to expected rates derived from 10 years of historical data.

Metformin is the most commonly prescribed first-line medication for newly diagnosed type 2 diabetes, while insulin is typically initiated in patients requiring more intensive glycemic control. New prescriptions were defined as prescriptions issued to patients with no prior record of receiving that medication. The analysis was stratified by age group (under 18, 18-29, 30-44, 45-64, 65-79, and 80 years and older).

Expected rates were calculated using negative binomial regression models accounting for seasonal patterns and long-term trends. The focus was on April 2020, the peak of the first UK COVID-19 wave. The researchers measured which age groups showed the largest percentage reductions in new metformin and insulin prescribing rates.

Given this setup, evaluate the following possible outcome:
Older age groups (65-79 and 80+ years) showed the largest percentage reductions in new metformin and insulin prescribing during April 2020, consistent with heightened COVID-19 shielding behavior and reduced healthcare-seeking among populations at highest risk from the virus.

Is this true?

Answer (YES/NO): YES